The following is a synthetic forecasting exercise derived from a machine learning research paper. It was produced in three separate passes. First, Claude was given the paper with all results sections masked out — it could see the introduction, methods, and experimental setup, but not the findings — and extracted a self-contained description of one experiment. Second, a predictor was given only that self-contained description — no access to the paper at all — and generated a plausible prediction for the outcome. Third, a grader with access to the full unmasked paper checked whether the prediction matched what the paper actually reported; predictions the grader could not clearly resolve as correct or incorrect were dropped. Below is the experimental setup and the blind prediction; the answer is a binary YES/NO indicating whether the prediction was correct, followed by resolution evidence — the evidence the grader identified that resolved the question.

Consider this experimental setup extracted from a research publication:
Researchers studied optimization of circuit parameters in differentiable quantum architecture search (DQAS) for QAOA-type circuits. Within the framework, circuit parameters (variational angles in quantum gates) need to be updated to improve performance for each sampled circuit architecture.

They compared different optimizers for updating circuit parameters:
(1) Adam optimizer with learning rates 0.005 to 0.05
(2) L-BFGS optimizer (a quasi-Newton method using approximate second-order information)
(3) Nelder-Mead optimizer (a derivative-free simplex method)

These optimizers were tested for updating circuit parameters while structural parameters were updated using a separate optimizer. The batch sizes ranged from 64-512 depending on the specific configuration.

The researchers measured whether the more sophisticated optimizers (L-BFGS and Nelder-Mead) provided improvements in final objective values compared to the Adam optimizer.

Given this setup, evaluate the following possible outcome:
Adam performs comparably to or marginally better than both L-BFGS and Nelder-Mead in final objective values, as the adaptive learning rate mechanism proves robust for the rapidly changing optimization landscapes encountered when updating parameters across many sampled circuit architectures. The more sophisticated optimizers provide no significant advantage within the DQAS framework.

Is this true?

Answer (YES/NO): YES